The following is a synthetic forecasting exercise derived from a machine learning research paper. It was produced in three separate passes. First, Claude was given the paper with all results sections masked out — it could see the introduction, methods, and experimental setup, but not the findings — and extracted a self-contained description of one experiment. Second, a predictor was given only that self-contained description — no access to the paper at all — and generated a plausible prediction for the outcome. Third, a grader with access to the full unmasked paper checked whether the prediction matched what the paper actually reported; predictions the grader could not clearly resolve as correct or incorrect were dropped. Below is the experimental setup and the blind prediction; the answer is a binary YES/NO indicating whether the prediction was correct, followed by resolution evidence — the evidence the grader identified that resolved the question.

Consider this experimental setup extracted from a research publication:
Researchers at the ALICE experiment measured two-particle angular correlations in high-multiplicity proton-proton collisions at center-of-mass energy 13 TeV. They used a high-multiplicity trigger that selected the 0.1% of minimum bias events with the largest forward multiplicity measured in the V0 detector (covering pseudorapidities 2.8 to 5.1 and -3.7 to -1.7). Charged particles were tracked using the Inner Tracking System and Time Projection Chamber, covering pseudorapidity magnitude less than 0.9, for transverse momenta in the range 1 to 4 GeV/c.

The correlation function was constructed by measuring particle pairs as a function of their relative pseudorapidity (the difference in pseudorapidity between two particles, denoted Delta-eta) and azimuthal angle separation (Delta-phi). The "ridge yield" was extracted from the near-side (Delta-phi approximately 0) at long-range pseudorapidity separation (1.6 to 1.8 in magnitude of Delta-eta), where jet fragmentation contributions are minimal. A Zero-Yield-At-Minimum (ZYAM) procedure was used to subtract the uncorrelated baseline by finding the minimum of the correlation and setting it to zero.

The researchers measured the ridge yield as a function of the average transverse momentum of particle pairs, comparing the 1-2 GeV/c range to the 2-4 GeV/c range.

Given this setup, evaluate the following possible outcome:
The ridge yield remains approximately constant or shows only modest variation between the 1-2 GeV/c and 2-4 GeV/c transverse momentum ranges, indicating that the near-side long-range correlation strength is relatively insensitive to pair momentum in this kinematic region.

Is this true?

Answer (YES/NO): NO